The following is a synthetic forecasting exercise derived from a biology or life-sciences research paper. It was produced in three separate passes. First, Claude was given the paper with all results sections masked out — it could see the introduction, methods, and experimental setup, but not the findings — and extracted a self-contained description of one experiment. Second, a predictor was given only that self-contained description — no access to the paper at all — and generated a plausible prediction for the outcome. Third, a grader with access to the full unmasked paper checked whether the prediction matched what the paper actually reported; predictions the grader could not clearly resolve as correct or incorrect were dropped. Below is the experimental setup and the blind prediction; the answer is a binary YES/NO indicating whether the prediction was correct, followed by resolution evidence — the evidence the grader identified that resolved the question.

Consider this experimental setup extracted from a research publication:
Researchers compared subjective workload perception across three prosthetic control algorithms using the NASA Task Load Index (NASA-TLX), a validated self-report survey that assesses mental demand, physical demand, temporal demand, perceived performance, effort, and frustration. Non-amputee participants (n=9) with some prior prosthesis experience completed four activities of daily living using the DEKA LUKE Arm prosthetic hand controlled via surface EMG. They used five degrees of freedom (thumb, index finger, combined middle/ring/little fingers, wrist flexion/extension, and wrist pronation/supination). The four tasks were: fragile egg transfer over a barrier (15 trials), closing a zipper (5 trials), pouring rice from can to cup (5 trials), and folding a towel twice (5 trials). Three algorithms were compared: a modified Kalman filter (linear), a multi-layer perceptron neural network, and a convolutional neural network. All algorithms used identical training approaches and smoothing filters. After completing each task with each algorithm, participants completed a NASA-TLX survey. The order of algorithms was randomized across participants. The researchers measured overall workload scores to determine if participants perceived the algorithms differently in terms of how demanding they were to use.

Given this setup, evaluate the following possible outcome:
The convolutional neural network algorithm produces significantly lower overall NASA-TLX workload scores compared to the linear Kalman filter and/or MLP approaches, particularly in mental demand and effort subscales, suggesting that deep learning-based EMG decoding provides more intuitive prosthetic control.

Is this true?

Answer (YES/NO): NO